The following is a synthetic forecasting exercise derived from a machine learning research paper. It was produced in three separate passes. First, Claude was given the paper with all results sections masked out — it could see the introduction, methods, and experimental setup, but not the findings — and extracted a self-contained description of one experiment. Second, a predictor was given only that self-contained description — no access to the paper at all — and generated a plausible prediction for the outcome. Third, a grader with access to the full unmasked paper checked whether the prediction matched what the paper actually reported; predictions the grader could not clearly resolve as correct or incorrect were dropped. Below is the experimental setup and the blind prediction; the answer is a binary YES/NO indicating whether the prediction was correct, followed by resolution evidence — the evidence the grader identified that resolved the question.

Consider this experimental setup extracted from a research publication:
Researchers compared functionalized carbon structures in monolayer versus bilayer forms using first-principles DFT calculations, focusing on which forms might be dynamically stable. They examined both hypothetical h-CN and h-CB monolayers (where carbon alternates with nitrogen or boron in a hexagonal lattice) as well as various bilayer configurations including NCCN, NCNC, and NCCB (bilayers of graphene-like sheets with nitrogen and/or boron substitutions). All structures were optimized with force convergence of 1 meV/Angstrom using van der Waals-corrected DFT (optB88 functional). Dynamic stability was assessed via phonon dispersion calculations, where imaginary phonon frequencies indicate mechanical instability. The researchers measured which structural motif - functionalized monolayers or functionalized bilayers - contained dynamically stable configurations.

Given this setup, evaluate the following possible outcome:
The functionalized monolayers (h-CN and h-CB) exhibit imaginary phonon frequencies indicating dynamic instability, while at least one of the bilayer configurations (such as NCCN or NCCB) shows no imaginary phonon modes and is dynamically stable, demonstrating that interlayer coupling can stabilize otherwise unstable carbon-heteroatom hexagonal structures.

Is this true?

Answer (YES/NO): YES